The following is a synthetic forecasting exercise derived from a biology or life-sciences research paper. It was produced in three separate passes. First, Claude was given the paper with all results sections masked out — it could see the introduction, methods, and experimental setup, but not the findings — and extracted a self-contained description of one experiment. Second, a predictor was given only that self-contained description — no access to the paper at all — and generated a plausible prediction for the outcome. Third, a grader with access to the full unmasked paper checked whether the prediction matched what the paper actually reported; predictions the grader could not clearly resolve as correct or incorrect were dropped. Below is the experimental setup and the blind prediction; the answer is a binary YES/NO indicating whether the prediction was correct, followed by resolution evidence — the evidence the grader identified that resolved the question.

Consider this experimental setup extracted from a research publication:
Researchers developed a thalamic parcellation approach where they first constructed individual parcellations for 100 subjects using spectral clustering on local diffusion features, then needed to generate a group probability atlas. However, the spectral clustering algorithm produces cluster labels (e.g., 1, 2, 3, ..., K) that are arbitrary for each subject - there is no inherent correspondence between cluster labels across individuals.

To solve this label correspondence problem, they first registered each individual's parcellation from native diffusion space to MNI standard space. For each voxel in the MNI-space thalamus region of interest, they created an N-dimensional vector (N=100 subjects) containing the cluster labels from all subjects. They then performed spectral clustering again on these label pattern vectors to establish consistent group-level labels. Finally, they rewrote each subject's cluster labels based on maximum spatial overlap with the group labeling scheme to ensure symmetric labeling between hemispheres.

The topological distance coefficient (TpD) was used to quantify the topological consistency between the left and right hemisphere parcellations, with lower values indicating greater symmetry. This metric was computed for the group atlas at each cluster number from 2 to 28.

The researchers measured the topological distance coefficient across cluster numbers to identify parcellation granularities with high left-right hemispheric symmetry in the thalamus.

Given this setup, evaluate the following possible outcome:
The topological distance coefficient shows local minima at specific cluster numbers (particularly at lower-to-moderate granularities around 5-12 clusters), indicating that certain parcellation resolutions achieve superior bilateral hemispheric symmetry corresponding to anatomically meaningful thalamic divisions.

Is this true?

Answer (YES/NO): YES